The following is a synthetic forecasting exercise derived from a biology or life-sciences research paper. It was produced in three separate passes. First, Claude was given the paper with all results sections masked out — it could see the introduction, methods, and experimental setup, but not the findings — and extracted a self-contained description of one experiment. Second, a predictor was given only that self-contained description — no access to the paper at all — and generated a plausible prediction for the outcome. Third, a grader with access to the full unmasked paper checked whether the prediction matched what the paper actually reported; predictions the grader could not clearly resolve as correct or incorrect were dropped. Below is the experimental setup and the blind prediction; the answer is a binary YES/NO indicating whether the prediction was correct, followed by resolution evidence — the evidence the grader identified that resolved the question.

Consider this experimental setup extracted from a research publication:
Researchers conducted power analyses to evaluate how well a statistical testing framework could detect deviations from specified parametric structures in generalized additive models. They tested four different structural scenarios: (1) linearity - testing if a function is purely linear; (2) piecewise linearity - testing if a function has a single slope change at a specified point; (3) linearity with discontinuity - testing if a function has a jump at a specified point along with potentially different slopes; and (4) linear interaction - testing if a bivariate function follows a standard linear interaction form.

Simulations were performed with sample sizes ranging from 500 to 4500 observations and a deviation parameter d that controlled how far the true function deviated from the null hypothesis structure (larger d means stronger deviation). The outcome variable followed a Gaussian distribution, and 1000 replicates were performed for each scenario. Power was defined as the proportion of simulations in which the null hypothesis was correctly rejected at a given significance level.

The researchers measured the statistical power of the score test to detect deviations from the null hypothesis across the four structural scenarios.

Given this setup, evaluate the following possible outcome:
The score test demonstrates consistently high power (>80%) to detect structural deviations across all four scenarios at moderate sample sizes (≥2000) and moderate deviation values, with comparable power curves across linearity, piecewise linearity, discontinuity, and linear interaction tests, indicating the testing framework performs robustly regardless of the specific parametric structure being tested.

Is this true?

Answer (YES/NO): NO